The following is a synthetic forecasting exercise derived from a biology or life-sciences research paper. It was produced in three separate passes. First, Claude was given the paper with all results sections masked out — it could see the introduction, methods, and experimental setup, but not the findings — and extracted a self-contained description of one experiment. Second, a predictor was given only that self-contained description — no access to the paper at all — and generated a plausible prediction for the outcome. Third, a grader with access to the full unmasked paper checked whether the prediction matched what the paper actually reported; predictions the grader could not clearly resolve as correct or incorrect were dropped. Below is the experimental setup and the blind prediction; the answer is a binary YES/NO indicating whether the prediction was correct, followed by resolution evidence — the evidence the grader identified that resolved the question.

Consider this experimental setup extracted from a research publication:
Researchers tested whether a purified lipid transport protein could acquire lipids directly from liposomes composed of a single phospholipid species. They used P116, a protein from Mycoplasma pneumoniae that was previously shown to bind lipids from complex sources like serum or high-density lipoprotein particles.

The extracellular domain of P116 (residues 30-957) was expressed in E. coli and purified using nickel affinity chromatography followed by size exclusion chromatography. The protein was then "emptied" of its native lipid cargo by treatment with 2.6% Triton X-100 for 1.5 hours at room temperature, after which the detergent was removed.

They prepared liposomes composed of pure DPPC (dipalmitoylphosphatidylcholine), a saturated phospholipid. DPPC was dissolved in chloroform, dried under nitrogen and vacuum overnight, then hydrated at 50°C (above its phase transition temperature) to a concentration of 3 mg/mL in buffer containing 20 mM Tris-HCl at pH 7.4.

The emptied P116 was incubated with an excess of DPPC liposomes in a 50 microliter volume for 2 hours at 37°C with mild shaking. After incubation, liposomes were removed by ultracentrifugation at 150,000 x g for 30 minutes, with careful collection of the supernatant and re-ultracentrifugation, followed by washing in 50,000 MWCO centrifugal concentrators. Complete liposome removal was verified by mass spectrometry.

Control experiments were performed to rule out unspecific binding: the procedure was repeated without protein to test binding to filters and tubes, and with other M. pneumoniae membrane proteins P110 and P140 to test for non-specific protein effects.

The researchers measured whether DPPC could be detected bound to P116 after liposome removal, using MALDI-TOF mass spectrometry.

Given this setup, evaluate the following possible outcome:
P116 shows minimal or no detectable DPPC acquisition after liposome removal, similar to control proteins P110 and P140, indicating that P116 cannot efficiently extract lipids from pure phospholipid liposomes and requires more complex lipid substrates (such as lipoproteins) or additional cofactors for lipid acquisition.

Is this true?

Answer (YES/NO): NO